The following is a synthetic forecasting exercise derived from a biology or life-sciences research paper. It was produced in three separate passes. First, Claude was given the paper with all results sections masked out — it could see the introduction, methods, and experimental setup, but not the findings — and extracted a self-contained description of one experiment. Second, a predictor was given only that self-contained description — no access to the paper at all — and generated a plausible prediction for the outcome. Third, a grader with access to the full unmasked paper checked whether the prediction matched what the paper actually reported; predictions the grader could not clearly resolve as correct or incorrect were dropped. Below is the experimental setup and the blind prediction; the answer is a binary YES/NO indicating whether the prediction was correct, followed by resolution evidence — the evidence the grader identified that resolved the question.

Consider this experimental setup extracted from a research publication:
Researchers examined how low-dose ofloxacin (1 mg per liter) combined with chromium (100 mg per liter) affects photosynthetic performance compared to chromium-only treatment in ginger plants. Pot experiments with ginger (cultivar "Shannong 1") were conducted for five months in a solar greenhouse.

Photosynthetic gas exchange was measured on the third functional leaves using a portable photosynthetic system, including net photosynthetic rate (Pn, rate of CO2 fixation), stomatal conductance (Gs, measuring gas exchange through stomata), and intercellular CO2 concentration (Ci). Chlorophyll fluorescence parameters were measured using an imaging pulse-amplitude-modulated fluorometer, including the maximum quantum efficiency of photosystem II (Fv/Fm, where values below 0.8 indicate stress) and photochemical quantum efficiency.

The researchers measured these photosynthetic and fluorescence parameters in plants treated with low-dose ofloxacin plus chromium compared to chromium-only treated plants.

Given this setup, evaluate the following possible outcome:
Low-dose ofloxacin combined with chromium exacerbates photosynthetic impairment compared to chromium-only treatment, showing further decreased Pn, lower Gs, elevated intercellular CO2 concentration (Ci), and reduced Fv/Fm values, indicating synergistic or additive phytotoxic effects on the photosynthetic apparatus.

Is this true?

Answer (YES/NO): NO